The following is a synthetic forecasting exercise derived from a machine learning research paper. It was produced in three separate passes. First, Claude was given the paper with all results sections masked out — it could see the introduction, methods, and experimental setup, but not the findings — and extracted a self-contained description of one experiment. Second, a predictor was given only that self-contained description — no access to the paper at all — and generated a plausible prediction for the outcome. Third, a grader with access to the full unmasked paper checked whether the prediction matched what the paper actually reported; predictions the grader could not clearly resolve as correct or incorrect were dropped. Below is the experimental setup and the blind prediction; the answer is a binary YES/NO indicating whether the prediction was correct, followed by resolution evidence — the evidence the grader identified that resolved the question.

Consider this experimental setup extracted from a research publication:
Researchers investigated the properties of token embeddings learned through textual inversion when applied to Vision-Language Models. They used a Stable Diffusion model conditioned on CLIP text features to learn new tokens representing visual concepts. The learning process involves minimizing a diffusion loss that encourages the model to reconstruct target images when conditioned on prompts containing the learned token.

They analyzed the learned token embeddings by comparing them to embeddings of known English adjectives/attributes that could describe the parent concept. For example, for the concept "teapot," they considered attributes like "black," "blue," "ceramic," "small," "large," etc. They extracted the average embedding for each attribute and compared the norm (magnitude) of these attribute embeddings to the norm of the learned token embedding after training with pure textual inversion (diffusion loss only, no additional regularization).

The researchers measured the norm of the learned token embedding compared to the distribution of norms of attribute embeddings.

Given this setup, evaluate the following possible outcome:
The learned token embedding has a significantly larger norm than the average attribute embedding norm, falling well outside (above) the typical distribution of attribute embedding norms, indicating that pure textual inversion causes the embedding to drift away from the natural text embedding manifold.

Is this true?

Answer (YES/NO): YES